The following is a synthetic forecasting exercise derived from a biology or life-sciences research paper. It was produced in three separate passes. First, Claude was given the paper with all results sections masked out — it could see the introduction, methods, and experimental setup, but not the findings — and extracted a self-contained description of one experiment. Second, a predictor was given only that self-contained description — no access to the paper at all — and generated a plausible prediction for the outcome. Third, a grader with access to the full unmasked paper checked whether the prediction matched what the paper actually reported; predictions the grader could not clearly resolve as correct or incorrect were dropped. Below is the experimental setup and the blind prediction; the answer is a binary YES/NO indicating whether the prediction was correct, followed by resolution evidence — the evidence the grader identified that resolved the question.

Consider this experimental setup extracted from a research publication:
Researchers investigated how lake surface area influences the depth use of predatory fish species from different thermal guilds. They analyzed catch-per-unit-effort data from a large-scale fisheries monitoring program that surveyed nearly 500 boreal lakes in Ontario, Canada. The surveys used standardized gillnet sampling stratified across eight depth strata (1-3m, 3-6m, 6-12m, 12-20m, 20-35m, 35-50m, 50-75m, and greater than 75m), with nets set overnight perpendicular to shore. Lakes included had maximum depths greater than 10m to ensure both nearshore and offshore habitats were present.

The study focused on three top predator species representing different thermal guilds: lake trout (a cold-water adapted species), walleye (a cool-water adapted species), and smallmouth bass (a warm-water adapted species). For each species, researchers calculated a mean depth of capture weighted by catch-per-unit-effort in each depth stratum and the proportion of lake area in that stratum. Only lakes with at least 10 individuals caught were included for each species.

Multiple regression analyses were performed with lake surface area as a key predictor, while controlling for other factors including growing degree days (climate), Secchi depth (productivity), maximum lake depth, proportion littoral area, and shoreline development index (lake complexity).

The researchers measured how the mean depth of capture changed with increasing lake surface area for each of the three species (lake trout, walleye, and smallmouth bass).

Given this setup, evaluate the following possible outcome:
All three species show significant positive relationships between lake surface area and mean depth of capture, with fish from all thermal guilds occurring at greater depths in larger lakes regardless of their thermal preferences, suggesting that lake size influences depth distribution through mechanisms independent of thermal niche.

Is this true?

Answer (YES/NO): NO